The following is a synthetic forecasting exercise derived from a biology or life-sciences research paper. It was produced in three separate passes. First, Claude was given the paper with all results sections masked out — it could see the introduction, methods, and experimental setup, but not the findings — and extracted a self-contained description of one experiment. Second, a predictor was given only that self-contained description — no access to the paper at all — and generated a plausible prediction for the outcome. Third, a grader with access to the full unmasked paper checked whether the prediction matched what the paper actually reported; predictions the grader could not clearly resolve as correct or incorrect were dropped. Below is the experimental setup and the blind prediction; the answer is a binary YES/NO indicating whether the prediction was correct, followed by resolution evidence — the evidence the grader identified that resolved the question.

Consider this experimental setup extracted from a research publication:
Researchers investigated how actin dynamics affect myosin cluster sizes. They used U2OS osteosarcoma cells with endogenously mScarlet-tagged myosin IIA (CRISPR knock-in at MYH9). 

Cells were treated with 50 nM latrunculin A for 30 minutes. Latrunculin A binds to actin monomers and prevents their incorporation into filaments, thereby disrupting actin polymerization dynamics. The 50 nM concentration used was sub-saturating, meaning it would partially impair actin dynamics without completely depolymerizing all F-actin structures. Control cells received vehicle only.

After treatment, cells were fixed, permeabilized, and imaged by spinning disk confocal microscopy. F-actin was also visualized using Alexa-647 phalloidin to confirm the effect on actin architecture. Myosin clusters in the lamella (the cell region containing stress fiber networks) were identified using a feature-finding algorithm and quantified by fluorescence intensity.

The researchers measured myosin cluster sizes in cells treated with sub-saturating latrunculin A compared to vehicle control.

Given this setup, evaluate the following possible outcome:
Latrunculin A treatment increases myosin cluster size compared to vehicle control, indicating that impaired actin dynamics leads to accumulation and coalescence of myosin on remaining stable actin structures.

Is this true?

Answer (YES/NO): NO